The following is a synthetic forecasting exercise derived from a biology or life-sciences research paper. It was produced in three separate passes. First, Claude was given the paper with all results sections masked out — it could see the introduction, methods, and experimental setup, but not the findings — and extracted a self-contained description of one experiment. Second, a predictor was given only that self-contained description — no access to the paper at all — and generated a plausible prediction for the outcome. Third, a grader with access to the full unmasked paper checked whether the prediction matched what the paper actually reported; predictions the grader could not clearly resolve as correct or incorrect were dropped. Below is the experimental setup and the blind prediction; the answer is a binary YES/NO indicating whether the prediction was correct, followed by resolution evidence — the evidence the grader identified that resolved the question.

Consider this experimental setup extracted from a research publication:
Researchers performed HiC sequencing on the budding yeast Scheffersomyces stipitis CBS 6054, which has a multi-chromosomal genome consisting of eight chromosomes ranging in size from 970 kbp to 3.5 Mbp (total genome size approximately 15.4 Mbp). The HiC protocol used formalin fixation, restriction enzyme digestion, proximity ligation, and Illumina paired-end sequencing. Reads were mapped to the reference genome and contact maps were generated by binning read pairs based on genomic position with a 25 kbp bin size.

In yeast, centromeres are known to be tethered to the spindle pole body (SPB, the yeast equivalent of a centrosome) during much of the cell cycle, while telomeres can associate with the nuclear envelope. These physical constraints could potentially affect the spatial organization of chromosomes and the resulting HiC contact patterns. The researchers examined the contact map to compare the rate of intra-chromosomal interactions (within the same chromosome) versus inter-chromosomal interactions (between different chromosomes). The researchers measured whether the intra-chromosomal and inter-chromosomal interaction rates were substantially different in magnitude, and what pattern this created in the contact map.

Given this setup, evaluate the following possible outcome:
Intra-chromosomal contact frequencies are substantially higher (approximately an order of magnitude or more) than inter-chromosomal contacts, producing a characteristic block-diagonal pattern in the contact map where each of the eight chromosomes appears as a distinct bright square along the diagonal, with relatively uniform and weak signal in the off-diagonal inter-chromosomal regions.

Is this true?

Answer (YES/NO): NO